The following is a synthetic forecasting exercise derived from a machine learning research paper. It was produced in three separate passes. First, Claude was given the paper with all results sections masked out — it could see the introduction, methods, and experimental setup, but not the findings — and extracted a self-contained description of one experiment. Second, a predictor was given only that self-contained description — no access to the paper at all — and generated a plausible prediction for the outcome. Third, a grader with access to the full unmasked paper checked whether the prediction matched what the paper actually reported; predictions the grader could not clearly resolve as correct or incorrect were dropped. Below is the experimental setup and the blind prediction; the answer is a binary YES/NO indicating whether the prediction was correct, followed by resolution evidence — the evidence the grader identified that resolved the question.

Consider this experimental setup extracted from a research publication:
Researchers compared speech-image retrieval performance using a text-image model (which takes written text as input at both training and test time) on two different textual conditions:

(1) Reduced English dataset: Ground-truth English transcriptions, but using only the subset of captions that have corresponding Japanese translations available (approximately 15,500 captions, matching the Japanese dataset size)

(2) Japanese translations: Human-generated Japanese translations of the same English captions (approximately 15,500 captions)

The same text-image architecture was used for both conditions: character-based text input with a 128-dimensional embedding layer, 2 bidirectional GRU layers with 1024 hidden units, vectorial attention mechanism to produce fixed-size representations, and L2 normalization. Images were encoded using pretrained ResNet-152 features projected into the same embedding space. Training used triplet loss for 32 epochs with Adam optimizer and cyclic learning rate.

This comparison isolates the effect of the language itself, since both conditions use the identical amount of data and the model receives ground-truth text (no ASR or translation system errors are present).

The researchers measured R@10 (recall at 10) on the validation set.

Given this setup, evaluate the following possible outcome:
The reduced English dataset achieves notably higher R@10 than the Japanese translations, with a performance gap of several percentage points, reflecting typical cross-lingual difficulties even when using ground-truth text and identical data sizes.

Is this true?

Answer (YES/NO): NO